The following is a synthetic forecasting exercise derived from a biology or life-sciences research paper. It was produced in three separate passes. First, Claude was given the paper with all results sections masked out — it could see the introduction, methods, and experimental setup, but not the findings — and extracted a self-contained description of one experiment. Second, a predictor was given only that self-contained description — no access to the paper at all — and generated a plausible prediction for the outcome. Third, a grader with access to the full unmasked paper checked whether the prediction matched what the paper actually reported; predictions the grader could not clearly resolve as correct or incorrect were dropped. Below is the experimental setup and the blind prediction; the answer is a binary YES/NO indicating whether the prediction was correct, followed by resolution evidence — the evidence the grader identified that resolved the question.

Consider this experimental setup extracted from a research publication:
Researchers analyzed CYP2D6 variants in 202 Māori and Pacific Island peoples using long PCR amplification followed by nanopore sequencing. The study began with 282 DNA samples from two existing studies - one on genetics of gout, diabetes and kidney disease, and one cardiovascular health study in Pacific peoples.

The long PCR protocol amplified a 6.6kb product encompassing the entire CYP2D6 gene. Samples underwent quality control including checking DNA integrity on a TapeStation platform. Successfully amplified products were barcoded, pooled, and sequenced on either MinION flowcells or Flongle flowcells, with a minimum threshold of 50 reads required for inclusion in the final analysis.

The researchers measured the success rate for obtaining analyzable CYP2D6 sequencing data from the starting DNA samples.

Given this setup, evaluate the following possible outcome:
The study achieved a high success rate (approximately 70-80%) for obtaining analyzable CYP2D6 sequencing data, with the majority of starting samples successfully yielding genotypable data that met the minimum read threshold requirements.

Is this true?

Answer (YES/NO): YES